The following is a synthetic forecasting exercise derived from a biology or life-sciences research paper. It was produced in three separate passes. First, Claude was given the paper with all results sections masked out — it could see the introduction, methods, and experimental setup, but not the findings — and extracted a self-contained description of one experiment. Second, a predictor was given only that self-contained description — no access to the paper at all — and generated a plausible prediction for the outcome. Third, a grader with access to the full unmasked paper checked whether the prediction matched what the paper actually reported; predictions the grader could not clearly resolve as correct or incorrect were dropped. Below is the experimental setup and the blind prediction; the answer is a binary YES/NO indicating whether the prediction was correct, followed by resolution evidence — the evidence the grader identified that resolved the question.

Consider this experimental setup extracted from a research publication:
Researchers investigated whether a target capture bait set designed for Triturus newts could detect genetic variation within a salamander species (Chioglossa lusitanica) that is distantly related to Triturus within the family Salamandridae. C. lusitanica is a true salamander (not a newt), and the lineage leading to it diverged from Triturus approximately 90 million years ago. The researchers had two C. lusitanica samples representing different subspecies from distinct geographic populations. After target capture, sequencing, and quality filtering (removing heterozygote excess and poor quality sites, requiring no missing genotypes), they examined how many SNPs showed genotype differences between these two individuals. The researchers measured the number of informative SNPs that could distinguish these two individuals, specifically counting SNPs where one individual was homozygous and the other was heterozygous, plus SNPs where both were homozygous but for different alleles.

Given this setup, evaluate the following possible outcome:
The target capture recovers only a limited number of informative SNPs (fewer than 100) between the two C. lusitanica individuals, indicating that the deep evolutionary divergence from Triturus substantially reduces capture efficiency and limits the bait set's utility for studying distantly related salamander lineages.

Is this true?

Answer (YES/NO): NO